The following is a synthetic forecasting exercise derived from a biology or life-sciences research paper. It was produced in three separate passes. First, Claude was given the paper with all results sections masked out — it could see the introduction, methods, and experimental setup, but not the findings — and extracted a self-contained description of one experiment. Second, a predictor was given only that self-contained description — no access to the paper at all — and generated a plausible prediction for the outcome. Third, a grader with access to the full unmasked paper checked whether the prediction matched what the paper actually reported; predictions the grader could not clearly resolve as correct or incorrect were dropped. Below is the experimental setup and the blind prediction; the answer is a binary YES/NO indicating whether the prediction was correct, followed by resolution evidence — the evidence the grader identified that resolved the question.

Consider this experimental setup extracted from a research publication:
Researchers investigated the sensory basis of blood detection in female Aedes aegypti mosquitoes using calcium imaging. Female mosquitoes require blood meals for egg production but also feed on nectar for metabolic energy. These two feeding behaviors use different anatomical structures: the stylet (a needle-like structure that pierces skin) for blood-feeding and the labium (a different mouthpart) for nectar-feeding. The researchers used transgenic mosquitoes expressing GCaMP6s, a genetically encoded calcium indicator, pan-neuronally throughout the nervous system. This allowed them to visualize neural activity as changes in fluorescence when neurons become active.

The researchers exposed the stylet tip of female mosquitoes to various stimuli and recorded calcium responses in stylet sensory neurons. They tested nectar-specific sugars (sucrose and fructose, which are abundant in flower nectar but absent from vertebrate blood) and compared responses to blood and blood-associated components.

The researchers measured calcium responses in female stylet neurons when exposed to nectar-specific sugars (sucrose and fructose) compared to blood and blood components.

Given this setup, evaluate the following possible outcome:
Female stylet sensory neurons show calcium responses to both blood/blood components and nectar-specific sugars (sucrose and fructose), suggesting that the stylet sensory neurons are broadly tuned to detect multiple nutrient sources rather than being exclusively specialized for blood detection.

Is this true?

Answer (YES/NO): NO